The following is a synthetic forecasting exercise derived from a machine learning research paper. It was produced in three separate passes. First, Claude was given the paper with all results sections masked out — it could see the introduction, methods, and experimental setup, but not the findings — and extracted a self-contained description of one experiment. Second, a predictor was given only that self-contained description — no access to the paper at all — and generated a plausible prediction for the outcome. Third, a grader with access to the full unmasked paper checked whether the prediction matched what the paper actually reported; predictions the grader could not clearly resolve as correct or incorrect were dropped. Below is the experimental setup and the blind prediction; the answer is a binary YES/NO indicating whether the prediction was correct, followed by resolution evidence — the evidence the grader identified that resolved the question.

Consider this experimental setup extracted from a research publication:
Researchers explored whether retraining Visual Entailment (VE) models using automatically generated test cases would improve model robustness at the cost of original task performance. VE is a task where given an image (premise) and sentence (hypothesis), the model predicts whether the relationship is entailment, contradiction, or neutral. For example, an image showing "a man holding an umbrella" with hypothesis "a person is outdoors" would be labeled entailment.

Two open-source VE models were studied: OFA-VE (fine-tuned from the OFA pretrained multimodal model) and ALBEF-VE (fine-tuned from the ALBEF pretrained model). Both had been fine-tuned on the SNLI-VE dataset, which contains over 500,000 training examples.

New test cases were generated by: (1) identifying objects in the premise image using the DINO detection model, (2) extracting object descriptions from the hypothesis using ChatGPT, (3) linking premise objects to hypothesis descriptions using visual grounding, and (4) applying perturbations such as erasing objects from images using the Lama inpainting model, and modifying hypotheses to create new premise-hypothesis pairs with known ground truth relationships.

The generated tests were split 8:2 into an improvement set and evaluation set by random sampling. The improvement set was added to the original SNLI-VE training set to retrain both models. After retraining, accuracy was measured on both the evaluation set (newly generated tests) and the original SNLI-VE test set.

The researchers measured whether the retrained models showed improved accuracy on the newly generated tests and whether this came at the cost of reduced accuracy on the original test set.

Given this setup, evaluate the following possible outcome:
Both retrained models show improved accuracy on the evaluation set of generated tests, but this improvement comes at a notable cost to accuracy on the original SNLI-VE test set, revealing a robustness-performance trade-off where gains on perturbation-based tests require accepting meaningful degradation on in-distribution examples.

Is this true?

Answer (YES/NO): NO